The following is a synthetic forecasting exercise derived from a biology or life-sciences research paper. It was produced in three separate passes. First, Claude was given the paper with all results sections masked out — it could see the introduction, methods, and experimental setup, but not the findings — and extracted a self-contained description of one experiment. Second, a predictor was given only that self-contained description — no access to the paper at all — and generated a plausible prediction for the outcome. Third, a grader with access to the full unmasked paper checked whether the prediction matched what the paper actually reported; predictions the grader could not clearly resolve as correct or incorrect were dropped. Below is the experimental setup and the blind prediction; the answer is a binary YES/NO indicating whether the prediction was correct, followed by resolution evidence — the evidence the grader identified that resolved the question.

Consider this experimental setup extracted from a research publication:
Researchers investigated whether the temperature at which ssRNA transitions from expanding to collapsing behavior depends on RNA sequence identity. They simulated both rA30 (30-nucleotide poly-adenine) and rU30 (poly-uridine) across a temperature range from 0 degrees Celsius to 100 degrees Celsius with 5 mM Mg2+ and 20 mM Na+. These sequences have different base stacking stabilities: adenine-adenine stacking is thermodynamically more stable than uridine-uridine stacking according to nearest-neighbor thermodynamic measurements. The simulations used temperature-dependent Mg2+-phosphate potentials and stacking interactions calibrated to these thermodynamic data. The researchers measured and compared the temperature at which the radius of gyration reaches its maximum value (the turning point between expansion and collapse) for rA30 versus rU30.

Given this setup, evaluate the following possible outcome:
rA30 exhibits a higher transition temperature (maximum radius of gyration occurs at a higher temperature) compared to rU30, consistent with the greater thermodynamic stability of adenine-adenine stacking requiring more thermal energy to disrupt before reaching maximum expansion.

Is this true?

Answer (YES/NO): YES